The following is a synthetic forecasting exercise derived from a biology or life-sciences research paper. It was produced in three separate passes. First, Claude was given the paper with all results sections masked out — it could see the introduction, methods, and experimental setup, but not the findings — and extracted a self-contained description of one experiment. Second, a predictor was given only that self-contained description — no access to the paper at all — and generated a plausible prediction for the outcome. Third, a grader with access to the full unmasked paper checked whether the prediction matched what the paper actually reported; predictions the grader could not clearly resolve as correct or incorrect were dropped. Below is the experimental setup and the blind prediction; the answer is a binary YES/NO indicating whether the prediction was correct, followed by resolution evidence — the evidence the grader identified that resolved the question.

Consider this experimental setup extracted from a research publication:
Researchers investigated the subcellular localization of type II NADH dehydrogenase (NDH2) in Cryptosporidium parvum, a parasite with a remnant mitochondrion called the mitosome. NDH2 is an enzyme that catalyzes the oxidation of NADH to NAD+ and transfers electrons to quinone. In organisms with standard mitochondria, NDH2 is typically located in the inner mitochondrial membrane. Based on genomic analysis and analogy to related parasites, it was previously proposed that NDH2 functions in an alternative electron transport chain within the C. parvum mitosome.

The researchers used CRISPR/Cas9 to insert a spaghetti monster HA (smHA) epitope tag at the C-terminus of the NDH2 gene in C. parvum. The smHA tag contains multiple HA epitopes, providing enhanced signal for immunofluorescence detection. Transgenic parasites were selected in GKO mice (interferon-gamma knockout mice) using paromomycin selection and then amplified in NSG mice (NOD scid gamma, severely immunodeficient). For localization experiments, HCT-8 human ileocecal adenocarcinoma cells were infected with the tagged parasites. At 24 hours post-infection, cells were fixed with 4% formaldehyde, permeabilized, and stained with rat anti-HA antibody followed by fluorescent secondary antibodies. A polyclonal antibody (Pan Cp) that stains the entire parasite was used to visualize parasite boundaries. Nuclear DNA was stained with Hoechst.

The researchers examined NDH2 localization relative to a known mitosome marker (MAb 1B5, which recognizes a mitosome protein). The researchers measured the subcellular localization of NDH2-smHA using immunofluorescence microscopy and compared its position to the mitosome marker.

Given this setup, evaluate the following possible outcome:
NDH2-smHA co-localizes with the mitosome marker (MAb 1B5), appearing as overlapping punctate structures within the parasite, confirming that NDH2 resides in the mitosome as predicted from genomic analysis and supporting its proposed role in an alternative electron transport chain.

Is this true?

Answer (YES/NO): NO